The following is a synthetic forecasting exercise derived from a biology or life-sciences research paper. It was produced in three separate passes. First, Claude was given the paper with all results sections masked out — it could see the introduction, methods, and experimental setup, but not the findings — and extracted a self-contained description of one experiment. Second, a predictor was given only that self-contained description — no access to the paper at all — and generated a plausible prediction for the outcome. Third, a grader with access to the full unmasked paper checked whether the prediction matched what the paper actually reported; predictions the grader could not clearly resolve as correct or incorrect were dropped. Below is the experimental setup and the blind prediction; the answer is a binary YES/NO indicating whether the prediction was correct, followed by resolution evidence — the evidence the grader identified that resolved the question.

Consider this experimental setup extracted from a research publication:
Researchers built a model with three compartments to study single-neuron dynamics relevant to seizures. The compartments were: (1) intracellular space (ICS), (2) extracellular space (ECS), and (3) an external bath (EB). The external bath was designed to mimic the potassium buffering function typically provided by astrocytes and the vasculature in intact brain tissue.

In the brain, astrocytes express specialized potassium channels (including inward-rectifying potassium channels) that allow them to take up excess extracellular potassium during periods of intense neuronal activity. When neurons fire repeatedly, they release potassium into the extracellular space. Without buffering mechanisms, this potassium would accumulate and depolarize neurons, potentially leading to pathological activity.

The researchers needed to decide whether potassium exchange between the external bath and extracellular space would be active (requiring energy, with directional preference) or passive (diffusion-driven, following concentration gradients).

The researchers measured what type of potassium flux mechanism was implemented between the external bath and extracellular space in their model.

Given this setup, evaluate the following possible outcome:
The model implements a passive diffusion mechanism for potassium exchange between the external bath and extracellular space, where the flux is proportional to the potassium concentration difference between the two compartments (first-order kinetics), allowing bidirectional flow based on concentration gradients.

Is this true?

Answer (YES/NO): YES